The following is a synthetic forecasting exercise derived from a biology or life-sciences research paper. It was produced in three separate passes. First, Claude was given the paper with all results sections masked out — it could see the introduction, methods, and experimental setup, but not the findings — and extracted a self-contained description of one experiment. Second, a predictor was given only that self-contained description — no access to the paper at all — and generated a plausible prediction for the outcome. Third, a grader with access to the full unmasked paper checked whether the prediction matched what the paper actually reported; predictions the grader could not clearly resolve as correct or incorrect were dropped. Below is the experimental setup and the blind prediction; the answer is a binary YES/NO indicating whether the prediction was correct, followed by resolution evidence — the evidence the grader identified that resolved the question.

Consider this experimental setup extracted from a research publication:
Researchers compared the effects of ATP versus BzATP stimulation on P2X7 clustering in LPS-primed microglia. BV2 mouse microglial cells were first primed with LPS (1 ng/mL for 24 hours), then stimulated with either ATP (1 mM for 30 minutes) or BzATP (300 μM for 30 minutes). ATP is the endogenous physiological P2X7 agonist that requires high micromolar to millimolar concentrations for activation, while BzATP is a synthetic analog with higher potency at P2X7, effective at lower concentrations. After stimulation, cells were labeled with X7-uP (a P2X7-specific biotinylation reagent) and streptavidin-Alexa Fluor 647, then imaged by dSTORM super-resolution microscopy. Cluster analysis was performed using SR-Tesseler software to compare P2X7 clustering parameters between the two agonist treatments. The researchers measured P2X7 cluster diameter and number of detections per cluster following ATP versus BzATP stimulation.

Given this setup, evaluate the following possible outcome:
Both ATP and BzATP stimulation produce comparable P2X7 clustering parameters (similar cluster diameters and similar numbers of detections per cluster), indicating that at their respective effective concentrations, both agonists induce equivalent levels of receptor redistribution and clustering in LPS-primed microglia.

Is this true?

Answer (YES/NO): YES